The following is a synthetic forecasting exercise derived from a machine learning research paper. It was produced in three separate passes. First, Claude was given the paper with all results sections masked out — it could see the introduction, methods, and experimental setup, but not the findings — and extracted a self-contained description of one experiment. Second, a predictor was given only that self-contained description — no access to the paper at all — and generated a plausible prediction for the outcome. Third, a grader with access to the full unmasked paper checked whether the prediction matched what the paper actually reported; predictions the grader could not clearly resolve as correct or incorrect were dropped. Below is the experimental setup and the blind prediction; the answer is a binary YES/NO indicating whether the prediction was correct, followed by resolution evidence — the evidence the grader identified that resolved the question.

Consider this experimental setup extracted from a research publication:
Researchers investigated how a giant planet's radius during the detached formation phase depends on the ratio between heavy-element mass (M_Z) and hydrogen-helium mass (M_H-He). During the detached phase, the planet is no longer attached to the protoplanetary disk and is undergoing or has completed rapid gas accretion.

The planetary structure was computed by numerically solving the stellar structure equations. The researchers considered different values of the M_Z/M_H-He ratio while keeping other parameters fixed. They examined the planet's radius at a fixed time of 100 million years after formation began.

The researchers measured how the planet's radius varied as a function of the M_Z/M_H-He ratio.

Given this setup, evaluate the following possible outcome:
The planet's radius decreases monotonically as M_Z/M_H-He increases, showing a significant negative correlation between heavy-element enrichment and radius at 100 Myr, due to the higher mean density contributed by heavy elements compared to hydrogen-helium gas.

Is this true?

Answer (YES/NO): YES